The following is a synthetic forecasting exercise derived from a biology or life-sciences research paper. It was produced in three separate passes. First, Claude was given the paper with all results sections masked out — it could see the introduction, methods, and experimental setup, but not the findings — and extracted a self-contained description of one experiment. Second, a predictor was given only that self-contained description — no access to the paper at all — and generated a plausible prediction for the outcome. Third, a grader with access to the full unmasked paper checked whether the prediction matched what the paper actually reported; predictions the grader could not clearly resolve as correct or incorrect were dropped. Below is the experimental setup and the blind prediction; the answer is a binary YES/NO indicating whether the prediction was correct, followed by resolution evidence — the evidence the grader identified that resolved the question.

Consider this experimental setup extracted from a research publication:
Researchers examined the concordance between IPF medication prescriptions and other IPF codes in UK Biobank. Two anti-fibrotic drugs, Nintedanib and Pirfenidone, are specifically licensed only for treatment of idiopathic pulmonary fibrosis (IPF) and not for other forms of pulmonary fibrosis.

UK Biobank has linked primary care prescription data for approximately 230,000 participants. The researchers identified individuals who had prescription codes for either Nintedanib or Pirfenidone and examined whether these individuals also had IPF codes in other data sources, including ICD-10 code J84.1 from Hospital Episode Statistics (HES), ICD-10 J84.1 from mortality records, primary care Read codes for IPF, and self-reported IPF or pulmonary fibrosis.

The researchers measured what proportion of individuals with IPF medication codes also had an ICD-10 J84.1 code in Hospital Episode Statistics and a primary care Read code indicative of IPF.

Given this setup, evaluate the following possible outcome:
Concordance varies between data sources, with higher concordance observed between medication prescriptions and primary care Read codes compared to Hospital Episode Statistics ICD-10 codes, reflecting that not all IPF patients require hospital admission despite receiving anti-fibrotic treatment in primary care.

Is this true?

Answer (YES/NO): NO